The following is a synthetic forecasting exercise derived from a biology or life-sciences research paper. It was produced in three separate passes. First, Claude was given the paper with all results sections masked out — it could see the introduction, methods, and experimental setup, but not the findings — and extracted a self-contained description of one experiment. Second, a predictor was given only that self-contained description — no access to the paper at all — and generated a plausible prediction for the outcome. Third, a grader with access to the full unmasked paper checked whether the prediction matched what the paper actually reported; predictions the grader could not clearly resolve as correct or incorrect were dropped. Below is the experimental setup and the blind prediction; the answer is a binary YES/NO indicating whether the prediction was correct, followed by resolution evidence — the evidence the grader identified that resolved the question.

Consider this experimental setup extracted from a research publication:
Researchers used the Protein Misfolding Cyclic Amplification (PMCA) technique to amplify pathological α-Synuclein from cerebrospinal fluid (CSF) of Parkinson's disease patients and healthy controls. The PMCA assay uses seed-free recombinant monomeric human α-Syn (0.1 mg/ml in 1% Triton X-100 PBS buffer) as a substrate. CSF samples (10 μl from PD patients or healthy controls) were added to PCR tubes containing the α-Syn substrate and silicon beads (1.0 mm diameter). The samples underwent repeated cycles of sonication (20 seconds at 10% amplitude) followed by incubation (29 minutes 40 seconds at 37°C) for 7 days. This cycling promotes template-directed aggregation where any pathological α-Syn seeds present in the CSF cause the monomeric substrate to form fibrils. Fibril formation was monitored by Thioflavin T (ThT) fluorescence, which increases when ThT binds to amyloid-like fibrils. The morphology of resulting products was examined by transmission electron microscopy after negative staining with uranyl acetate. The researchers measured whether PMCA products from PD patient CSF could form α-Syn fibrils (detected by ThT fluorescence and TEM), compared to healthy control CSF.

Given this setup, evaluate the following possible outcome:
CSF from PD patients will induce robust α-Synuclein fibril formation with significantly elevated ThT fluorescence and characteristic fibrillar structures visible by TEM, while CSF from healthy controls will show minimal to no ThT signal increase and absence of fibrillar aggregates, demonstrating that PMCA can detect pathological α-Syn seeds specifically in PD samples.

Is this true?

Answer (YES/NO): NO